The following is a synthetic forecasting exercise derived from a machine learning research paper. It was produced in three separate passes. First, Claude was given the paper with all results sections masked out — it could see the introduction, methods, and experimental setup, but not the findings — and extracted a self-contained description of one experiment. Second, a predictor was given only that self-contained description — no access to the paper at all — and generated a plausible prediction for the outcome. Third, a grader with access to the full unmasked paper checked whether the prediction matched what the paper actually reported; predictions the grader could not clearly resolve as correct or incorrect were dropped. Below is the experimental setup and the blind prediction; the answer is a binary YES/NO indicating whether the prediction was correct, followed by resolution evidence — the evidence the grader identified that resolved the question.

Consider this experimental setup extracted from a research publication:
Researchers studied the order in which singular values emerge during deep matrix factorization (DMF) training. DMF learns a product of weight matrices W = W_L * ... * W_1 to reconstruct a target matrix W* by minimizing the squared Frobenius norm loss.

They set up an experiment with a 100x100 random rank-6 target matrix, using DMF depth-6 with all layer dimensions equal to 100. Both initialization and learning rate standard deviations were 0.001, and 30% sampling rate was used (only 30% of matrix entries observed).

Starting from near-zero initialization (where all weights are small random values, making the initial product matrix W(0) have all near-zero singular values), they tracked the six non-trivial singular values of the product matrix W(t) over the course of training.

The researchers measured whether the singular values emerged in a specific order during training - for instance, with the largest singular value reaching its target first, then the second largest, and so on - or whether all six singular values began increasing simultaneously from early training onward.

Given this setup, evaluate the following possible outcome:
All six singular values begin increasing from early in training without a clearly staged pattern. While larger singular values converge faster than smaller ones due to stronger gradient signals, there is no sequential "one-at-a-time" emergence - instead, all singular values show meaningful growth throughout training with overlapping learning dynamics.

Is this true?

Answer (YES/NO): NO